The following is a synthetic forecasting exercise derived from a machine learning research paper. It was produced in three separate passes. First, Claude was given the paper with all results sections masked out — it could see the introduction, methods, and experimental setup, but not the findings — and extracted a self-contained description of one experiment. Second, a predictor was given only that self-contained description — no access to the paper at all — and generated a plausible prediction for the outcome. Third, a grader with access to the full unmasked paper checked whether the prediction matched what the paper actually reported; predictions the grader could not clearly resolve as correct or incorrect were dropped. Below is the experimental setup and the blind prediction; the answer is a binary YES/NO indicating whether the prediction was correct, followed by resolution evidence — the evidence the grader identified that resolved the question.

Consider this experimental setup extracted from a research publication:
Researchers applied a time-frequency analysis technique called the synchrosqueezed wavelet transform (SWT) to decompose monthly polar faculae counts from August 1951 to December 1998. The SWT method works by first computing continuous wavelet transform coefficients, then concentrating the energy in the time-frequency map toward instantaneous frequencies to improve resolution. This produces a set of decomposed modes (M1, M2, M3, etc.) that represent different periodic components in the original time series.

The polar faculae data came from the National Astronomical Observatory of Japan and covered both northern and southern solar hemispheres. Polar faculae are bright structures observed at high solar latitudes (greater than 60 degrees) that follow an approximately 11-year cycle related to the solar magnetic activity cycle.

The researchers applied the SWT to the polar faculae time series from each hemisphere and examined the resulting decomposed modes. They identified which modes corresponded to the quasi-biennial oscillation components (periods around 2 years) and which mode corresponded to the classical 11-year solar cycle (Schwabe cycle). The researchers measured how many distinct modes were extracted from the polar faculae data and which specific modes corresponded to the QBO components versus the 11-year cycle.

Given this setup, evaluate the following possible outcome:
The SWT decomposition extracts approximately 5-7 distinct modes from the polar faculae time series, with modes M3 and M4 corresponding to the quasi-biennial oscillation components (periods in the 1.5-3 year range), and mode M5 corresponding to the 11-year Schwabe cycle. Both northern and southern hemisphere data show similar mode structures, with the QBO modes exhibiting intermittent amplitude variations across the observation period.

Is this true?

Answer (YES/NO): NO